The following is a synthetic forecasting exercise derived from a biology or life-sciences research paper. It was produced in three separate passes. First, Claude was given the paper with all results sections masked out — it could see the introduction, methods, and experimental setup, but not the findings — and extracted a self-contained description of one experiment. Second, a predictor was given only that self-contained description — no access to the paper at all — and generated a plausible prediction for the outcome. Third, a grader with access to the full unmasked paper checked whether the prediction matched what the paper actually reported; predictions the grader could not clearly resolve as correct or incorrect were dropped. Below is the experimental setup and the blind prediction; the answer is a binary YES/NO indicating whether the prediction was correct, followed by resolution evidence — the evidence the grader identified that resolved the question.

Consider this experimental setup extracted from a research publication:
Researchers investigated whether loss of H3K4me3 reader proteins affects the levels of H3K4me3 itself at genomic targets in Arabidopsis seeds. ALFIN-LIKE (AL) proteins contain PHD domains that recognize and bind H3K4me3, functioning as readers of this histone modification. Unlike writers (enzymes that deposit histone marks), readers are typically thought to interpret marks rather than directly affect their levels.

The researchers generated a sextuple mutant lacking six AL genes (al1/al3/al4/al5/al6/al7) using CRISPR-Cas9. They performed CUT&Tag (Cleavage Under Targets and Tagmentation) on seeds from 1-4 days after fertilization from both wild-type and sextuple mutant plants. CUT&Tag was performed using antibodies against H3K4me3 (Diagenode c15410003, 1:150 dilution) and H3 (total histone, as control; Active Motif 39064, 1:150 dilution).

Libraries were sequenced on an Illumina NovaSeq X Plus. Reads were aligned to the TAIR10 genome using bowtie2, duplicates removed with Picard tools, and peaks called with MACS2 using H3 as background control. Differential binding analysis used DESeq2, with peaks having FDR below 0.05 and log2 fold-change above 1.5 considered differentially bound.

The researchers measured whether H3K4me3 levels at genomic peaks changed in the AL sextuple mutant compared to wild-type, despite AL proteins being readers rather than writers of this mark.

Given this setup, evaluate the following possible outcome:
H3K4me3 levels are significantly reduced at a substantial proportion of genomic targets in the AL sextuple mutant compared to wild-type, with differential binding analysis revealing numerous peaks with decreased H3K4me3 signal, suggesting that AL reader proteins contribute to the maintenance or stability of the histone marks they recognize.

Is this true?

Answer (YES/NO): YES